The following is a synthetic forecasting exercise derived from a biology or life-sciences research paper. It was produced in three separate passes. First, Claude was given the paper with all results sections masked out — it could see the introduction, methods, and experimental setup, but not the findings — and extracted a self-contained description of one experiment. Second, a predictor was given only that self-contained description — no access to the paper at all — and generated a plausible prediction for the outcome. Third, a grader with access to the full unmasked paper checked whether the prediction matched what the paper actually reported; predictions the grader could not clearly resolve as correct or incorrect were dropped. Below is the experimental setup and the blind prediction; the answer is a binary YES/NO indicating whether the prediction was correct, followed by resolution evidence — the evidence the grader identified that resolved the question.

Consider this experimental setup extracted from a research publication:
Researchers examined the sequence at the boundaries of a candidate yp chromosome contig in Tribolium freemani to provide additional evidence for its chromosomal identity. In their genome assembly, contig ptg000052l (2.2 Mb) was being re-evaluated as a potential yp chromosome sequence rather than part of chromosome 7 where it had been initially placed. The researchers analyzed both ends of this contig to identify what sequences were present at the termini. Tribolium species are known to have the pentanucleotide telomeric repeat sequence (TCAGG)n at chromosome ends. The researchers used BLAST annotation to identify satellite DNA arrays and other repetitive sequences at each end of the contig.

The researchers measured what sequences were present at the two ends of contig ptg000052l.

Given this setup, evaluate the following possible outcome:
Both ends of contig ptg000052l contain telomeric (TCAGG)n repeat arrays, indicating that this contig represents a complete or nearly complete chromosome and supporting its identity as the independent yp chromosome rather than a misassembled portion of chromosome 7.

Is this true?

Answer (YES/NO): NO